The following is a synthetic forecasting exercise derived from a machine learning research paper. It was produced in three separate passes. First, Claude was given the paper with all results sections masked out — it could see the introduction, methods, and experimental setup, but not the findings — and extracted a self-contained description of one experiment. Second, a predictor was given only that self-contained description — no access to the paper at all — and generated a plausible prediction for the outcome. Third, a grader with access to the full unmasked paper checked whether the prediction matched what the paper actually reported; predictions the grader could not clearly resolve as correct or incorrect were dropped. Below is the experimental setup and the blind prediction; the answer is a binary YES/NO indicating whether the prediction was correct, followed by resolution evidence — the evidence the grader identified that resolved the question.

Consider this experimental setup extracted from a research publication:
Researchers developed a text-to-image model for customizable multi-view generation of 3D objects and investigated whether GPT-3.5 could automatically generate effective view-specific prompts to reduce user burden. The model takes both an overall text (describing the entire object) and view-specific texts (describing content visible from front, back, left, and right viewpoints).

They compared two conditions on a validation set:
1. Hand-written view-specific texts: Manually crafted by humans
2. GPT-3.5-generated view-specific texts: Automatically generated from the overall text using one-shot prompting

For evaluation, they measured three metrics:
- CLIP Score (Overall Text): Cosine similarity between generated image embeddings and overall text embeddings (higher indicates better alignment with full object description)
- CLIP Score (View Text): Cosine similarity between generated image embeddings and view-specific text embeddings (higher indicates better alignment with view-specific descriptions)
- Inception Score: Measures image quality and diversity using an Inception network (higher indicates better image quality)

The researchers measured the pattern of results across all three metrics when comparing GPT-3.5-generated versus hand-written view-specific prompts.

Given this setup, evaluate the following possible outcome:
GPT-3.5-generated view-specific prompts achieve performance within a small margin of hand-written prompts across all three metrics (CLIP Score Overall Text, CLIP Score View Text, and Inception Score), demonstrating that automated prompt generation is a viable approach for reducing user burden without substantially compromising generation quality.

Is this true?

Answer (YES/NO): YES